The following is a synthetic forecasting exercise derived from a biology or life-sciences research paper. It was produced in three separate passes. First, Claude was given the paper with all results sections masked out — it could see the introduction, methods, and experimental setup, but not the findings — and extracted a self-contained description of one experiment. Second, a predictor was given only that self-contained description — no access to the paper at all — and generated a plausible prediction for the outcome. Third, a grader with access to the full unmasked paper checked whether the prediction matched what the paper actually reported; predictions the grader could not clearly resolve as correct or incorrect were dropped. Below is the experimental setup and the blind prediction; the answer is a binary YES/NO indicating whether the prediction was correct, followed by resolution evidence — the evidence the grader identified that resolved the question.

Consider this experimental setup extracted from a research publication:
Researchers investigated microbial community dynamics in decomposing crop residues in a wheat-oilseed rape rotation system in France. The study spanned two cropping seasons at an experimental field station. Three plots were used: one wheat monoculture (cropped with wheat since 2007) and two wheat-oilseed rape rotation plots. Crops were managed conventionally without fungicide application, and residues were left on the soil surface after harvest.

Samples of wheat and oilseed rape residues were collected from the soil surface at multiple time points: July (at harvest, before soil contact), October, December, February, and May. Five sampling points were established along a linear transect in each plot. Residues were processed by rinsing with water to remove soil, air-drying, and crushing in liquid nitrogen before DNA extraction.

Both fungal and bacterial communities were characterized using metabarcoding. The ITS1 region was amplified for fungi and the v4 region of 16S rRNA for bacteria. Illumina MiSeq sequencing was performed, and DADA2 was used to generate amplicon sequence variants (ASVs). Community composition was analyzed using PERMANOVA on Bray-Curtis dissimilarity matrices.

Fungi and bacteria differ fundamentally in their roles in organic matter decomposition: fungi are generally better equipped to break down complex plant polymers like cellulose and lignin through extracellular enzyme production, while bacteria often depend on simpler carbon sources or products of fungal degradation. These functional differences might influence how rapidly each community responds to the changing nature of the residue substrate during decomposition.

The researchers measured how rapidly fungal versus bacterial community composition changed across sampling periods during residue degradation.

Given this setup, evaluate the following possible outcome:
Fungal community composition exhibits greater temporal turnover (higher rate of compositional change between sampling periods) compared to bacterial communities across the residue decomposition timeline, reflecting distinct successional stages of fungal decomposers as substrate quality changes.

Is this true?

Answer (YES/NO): NO